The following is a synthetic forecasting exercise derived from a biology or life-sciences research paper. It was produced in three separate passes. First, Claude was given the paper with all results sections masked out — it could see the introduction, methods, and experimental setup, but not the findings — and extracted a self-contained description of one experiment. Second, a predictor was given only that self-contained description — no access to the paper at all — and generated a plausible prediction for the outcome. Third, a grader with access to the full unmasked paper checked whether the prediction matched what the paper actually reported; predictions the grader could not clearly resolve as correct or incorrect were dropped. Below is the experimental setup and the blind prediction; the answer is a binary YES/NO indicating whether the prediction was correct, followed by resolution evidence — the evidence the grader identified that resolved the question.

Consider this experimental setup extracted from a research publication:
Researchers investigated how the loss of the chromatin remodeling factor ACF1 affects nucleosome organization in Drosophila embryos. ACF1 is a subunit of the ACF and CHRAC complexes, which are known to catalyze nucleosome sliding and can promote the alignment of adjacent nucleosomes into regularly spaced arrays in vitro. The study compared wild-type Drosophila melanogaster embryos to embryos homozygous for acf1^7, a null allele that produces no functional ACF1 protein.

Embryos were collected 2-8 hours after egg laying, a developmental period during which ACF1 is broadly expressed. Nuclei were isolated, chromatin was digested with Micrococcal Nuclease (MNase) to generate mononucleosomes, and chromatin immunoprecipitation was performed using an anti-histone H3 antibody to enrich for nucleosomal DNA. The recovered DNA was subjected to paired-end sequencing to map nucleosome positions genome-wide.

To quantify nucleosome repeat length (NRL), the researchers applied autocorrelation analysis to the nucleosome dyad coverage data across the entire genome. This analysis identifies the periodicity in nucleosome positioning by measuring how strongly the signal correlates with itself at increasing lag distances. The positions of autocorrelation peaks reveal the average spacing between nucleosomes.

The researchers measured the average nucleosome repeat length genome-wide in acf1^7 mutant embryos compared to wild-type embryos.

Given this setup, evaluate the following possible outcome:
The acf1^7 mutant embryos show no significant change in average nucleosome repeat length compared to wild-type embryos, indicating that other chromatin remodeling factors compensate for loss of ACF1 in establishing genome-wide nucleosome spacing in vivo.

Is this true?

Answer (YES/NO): NO